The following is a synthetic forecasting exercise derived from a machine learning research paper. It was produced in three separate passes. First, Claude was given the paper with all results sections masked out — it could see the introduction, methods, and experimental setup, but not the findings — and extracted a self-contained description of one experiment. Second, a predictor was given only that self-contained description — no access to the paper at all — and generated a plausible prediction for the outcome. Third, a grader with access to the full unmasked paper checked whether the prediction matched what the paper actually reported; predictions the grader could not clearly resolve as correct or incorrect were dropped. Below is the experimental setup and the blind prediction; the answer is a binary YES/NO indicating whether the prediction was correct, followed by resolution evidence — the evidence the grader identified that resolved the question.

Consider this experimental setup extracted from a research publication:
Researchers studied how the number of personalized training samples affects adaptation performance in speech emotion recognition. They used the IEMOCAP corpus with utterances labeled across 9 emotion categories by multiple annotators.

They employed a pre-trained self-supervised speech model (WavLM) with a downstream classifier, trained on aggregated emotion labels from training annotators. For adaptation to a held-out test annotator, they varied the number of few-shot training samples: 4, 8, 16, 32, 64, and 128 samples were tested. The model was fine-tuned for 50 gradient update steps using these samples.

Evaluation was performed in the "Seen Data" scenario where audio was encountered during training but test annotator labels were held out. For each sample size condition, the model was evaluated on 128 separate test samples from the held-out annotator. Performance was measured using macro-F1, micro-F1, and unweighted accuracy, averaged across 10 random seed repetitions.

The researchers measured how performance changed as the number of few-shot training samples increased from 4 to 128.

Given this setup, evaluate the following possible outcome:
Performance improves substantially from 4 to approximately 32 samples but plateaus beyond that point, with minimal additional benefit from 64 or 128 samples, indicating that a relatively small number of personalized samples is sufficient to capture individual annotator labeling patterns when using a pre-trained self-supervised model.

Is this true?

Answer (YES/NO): NO